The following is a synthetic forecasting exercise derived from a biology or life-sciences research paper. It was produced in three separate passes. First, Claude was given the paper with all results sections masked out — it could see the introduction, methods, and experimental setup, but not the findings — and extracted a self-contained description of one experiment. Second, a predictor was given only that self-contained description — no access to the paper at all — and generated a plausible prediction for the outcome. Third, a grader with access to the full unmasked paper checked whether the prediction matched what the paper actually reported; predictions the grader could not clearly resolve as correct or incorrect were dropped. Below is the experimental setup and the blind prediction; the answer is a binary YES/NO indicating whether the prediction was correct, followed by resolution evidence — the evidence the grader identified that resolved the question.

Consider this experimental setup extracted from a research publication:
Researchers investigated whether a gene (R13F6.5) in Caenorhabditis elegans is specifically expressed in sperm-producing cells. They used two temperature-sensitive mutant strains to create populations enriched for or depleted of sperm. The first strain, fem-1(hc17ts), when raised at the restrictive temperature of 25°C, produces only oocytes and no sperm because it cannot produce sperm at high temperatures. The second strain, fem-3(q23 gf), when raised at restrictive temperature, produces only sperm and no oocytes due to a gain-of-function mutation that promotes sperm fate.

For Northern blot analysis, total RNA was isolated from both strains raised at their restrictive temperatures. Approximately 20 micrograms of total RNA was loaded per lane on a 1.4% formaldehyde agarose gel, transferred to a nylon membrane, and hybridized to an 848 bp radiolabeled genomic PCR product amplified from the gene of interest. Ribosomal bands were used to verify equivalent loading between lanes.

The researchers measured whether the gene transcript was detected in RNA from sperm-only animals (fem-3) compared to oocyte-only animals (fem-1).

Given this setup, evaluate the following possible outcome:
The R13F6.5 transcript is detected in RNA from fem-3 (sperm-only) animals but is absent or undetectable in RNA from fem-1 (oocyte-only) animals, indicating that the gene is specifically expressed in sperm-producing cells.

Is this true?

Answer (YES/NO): YES